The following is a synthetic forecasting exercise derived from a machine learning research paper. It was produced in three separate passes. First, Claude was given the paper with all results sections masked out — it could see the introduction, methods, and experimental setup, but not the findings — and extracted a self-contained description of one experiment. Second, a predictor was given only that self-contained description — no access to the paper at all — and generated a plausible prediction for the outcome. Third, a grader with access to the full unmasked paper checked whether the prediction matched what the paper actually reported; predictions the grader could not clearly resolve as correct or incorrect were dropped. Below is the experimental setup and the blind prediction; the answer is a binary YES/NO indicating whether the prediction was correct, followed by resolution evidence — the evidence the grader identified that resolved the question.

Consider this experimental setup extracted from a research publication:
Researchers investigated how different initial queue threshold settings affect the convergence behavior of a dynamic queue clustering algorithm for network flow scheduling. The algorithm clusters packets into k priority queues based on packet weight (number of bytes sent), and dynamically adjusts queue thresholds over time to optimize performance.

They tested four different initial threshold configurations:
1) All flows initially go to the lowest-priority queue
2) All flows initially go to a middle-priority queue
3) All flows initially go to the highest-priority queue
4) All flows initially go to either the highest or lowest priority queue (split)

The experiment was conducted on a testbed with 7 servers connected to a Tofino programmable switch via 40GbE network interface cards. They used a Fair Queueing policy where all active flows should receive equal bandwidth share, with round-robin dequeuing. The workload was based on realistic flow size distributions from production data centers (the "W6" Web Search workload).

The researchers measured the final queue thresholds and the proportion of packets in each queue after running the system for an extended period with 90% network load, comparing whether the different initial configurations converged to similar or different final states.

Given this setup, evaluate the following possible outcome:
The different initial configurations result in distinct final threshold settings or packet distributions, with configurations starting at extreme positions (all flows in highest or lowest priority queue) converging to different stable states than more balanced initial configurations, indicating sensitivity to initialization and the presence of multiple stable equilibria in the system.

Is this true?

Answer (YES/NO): NO